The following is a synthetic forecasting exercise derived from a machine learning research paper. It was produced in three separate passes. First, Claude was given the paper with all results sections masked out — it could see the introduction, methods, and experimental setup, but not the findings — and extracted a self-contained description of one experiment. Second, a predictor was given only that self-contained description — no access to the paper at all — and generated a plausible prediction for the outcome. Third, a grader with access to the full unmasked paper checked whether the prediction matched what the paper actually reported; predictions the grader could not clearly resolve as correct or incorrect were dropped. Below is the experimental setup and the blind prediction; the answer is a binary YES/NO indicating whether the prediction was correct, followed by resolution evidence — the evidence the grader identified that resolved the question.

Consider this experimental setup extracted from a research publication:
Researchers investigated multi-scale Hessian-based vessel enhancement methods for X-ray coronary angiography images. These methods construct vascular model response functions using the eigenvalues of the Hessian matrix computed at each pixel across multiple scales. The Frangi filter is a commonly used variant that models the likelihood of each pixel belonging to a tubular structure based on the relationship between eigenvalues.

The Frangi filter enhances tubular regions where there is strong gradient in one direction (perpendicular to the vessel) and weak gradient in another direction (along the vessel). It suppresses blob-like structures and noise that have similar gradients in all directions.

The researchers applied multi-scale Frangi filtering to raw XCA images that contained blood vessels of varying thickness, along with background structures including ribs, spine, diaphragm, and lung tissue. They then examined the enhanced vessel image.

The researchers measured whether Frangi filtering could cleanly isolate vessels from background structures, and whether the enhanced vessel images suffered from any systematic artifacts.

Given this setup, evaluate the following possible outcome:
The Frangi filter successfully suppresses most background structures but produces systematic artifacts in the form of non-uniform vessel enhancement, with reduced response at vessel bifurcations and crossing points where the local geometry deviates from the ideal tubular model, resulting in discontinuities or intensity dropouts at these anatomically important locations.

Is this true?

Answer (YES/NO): NO